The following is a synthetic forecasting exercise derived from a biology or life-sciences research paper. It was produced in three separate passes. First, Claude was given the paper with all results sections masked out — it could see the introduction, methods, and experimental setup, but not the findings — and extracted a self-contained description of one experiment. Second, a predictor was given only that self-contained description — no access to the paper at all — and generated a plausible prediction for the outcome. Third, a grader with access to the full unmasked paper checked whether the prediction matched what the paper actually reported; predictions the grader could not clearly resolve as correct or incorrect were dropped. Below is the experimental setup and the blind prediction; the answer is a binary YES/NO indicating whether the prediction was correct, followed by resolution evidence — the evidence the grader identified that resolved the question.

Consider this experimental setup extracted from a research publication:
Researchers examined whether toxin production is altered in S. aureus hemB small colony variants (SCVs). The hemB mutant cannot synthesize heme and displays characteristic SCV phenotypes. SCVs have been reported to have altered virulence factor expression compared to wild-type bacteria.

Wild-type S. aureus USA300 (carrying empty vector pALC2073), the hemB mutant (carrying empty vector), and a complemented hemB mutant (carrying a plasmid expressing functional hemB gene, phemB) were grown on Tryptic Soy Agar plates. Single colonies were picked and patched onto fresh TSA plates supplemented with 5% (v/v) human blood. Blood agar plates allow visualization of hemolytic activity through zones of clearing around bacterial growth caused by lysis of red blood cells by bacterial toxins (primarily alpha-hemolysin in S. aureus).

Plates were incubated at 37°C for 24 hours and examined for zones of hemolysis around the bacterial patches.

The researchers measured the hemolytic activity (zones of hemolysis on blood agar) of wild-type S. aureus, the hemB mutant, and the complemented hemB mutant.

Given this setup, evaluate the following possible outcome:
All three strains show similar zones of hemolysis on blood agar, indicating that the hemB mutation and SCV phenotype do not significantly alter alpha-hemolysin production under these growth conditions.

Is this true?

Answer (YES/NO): NO